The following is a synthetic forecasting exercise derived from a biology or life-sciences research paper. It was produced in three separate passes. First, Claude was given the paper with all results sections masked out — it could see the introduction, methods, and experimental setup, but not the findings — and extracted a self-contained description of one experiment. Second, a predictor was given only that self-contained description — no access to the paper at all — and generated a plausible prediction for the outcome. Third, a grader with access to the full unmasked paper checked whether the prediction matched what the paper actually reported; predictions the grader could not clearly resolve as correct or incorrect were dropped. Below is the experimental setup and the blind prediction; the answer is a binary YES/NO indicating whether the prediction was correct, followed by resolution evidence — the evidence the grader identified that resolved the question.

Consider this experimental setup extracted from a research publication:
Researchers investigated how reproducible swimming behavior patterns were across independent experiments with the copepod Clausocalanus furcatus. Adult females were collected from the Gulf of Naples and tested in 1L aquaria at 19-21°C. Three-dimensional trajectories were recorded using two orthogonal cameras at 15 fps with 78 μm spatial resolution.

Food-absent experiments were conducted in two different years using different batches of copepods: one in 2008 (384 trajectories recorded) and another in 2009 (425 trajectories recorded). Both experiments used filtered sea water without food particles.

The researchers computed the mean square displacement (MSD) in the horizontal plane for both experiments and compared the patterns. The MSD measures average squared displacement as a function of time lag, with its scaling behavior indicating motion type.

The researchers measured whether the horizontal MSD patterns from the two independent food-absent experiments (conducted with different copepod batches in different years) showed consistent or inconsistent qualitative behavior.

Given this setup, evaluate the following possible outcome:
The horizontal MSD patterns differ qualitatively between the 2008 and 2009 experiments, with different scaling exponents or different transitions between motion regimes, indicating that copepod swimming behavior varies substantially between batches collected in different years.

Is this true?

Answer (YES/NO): NO